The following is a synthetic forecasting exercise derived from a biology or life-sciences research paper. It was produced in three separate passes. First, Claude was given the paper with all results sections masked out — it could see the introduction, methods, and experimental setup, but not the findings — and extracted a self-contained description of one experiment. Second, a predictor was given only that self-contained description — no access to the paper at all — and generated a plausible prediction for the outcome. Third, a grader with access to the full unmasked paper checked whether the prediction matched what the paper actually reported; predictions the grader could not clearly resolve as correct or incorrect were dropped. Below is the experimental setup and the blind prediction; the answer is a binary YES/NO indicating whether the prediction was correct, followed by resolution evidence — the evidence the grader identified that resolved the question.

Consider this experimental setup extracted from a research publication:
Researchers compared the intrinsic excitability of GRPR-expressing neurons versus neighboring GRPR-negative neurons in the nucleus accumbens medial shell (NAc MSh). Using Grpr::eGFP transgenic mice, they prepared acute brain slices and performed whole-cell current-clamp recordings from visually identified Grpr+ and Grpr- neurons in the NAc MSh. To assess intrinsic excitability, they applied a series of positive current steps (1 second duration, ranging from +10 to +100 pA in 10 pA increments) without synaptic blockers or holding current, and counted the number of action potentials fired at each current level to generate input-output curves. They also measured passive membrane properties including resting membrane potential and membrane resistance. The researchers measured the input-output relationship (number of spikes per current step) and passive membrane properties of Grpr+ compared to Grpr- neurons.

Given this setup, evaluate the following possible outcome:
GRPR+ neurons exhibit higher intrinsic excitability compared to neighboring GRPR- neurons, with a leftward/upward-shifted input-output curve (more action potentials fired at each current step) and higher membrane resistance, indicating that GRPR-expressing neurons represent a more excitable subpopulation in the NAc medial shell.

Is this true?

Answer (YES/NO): NO